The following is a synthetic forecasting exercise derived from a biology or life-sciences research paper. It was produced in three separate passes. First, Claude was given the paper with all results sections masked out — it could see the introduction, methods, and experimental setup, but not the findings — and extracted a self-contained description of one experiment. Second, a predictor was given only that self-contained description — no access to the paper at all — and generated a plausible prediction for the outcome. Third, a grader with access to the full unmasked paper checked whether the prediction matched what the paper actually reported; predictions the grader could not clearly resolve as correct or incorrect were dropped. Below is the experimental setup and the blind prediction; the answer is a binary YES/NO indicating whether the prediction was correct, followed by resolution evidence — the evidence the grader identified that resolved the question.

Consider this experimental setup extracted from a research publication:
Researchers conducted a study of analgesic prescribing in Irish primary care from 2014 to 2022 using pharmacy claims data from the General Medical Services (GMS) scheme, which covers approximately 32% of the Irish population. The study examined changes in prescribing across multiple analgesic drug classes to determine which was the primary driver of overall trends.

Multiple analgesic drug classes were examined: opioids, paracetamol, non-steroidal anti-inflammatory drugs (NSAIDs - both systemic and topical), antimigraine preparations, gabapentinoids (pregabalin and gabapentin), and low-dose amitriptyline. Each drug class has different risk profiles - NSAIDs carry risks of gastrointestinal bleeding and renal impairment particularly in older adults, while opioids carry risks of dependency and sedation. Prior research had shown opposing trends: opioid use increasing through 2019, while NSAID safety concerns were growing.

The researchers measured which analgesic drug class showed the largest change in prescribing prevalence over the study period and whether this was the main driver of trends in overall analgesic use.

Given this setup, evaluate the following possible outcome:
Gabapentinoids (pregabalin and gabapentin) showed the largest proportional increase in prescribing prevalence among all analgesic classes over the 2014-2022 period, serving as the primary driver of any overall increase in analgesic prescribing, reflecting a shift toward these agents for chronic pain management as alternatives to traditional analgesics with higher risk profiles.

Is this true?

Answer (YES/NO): NO